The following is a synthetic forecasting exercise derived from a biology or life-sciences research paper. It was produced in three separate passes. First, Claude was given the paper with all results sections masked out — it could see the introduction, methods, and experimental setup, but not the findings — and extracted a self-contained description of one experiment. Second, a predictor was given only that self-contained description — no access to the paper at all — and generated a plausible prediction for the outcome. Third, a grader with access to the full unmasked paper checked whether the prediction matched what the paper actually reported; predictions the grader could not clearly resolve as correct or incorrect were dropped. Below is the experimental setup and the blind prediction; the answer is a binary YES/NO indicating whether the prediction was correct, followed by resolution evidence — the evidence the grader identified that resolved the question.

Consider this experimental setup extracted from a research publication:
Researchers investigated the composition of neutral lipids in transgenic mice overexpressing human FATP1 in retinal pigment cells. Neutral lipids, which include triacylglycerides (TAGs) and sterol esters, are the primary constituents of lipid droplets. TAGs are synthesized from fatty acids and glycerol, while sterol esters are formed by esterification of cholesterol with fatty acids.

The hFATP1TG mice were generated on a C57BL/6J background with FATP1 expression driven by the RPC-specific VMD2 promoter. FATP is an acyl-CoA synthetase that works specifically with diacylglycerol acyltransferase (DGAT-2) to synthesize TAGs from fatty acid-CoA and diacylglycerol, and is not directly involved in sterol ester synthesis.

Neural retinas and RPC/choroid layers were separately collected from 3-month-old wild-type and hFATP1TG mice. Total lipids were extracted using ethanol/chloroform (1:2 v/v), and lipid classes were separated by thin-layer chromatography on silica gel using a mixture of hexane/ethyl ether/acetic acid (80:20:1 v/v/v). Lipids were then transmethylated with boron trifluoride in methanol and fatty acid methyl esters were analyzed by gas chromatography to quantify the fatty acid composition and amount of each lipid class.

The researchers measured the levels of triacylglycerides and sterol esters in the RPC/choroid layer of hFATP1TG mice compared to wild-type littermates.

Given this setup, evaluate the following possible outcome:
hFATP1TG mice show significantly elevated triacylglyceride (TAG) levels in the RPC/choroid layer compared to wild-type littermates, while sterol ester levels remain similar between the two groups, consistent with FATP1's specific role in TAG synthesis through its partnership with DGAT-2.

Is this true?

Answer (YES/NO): NO